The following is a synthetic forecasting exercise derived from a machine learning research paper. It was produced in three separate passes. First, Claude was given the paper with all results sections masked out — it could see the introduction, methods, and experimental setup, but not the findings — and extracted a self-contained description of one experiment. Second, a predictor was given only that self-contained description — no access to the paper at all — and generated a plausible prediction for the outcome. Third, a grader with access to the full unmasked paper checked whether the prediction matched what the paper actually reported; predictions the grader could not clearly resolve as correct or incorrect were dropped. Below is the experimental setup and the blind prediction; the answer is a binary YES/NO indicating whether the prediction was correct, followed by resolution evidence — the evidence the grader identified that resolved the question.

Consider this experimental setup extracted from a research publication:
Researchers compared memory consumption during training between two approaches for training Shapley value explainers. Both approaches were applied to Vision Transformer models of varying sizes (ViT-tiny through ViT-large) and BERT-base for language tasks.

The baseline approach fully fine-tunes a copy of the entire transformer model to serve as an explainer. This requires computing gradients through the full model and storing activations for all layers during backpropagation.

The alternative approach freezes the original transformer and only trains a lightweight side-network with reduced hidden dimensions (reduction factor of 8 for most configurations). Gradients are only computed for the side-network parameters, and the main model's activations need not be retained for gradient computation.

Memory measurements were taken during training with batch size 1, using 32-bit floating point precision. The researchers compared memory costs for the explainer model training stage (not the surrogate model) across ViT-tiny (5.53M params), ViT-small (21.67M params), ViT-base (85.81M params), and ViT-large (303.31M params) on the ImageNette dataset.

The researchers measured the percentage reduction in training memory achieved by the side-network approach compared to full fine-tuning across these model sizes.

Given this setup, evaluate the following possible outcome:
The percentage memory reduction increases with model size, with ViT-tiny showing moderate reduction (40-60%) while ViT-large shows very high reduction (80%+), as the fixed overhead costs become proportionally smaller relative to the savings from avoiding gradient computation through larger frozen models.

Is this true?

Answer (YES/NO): NO